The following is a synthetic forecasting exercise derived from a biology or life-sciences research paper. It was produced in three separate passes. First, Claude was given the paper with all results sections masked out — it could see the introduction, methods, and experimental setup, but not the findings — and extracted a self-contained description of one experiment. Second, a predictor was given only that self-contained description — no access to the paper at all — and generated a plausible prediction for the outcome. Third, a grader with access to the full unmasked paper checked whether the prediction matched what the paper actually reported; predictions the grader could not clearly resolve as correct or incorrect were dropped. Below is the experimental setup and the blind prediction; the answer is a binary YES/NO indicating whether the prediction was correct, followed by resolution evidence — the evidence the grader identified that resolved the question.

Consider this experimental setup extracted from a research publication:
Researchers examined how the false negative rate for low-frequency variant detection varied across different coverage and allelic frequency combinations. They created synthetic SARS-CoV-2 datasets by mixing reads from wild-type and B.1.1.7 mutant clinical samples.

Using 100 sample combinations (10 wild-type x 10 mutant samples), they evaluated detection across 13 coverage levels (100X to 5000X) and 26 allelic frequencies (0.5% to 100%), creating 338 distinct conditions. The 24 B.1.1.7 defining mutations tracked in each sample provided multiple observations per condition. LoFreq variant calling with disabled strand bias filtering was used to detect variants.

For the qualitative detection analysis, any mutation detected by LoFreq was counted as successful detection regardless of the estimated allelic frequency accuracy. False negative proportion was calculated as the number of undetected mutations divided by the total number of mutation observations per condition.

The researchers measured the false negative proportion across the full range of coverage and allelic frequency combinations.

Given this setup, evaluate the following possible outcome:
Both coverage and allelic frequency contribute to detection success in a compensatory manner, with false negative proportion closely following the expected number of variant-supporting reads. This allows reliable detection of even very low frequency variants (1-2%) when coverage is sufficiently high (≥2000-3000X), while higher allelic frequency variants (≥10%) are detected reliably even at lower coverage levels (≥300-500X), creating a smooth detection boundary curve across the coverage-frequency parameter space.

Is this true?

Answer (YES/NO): YES